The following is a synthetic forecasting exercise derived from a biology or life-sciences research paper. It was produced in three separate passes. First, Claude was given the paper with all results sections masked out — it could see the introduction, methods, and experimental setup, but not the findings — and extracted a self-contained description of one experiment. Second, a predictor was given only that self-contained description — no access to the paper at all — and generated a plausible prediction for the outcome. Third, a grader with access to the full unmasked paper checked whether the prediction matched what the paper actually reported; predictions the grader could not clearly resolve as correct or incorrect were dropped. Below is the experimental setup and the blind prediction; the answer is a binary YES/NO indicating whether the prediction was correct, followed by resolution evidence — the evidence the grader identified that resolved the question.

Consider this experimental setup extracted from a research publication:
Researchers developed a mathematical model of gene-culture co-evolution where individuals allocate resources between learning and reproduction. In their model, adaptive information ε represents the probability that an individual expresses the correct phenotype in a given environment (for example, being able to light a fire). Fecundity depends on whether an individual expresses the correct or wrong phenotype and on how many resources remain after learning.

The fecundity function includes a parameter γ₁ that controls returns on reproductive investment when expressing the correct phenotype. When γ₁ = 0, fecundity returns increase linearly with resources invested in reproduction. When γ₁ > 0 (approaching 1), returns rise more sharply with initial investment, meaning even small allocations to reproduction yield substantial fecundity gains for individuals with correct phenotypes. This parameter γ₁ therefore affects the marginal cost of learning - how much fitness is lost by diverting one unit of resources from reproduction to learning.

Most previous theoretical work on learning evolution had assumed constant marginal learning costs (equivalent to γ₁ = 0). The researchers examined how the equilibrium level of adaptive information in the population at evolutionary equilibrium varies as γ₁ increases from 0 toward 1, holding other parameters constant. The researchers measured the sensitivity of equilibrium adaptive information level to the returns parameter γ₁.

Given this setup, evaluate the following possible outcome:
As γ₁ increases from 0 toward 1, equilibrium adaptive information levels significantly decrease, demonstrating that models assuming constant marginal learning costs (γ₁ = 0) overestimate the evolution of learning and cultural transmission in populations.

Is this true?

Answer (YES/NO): NO